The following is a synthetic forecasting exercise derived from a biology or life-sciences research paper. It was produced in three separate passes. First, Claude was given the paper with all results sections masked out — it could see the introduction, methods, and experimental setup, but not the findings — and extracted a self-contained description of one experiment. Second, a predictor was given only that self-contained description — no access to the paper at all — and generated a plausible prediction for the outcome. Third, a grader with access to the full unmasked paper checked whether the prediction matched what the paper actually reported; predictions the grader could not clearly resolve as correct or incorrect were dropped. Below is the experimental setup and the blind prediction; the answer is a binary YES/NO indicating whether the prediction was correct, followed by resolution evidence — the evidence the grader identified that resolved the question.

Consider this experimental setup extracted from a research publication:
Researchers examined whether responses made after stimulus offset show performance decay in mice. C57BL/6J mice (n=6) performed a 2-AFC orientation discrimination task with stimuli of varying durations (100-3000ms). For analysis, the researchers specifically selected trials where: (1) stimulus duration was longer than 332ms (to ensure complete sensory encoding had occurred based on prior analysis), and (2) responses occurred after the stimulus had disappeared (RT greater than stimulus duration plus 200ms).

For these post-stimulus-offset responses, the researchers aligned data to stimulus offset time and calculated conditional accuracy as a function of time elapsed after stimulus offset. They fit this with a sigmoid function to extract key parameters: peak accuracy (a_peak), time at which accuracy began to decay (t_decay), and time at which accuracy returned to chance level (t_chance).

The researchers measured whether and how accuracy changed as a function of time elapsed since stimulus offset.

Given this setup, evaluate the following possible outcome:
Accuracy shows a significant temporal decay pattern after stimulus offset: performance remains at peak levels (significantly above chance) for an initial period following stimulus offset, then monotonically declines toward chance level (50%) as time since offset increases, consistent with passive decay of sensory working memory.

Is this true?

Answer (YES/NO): YES